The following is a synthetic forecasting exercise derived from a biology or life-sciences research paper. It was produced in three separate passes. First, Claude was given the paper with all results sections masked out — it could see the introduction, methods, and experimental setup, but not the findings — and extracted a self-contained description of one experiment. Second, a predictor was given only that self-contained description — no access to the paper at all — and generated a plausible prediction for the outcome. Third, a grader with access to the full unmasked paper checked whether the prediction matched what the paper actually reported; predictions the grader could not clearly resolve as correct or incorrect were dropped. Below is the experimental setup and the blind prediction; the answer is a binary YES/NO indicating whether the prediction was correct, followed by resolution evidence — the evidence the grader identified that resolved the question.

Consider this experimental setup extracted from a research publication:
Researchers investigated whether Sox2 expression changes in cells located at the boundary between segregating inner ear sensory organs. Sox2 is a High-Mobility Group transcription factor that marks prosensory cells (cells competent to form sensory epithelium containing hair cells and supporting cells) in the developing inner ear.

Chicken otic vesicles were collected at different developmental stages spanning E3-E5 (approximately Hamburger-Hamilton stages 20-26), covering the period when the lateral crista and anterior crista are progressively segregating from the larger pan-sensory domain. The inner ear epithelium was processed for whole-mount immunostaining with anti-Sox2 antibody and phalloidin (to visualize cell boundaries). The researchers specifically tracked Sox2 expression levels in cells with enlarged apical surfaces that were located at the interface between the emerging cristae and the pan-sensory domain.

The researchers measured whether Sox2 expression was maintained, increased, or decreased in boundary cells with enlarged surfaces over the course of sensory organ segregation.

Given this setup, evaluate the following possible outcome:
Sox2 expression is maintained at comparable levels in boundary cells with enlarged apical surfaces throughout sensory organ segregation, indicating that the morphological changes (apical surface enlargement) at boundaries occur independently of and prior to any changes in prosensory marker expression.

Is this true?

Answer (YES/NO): NO